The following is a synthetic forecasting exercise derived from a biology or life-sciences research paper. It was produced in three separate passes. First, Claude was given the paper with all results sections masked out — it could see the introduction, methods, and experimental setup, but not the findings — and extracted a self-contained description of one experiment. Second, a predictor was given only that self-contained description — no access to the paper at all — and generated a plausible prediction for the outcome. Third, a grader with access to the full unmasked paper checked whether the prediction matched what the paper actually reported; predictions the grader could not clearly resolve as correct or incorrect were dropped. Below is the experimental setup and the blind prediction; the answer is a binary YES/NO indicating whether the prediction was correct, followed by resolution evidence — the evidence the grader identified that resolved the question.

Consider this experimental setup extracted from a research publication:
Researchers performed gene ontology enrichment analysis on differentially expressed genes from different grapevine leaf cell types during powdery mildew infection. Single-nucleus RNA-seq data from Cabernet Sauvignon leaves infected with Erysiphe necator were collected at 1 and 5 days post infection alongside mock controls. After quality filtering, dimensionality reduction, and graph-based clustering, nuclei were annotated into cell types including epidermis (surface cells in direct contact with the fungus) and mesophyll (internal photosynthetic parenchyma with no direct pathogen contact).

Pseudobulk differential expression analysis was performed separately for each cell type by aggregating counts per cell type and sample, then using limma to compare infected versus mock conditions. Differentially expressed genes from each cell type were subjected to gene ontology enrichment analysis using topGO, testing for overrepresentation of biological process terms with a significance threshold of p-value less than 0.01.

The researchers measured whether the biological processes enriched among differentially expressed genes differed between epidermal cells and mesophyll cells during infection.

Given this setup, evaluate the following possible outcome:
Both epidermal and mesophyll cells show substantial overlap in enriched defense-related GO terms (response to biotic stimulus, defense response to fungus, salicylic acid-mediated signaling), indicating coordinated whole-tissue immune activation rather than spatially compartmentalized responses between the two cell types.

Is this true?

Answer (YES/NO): NO